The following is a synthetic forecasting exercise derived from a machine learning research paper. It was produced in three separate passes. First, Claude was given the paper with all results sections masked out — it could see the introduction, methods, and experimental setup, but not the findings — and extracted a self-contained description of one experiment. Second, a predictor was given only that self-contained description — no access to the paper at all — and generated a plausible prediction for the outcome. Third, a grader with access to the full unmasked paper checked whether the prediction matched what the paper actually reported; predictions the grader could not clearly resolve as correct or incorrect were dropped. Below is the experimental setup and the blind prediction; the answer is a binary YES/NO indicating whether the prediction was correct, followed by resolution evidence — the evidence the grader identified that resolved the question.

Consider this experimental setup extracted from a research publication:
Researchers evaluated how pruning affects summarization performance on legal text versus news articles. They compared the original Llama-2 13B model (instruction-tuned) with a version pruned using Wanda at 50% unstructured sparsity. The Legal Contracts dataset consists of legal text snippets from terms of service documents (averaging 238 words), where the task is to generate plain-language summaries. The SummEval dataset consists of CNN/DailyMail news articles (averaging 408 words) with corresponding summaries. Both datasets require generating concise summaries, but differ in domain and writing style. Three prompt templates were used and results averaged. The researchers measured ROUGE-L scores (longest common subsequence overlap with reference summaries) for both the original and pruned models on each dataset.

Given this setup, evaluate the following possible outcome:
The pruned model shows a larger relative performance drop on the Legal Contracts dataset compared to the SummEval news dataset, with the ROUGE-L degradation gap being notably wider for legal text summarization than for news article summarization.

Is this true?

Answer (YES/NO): NO